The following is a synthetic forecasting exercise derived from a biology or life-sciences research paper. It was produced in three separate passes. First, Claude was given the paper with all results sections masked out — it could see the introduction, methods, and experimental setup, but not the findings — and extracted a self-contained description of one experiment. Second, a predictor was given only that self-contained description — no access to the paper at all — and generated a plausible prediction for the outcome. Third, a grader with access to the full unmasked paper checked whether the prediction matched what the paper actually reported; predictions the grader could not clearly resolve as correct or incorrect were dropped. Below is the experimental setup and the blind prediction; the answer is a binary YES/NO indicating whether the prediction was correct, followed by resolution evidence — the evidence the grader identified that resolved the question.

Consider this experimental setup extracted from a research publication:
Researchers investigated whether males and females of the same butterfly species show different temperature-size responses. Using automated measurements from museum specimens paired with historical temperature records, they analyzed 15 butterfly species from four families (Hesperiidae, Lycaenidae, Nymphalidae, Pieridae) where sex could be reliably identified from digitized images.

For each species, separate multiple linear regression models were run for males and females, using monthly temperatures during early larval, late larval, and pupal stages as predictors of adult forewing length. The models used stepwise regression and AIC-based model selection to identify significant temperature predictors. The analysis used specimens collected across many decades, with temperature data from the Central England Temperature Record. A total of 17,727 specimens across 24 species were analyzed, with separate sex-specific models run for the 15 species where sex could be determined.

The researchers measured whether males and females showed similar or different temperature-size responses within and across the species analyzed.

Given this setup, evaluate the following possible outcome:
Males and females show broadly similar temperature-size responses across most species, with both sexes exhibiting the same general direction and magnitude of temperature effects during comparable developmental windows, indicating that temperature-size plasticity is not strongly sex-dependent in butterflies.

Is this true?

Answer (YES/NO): NO